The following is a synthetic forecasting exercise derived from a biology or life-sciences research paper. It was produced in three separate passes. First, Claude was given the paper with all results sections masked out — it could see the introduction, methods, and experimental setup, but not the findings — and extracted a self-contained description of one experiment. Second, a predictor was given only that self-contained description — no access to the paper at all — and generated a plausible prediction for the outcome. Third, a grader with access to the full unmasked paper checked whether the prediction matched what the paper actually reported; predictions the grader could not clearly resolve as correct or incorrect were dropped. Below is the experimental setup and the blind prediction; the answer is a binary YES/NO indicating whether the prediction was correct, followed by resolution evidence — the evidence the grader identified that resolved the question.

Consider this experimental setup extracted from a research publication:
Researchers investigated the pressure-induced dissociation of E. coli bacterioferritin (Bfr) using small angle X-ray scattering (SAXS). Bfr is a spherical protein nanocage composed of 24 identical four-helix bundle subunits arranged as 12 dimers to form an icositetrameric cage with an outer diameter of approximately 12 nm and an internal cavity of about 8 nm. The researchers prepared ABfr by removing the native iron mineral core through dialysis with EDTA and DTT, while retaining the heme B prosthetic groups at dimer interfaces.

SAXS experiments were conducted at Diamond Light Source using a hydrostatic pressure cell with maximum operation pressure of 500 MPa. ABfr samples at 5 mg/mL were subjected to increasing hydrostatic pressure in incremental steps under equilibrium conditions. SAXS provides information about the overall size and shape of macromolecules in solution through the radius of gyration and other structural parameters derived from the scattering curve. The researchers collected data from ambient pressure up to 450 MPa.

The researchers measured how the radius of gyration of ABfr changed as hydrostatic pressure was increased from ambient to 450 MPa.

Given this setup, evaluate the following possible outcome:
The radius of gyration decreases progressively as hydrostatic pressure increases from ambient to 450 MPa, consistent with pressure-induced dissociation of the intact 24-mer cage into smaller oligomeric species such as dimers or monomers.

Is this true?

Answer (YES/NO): YES